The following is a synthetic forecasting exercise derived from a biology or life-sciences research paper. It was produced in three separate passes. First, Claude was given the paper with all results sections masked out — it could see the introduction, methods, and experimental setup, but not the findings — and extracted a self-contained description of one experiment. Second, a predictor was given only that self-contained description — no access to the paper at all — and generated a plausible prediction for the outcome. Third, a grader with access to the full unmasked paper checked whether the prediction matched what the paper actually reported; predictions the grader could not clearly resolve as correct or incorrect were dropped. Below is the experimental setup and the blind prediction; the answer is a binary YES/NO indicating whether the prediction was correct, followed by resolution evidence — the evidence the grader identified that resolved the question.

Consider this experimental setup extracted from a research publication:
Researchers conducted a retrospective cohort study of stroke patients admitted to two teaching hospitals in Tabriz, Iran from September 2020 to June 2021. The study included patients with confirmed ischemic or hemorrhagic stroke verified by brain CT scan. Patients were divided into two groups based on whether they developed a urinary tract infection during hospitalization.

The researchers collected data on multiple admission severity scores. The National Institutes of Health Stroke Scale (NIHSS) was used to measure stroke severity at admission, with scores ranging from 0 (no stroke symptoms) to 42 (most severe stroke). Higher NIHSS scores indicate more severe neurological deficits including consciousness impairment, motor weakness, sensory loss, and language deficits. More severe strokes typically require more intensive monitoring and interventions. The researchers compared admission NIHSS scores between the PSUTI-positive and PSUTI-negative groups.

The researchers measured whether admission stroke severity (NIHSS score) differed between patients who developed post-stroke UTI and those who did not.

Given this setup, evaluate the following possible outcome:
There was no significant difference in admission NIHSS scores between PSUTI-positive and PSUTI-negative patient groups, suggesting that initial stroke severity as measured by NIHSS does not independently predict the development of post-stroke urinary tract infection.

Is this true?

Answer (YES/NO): NO